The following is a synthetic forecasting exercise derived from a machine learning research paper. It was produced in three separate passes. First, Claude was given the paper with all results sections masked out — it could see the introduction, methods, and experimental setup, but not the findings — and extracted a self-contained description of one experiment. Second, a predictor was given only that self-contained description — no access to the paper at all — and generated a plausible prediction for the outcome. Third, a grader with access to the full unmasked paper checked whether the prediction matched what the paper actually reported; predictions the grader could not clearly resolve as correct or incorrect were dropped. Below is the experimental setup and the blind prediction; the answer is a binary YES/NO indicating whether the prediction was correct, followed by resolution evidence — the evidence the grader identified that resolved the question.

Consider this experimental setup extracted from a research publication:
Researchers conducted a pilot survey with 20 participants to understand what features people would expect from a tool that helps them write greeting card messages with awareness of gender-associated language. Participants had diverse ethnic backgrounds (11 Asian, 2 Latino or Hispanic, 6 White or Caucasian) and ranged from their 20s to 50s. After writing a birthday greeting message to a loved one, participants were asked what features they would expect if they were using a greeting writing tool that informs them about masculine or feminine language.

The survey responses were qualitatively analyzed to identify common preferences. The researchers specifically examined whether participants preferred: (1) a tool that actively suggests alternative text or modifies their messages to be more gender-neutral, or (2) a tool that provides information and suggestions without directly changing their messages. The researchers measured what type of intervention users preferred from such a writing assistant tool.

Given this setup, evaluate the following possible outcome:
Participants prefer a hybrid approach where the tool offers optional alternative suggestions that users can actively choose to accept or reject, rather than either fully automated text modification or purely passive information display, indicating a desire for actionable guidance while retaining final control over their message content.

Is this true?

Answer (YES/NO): NO